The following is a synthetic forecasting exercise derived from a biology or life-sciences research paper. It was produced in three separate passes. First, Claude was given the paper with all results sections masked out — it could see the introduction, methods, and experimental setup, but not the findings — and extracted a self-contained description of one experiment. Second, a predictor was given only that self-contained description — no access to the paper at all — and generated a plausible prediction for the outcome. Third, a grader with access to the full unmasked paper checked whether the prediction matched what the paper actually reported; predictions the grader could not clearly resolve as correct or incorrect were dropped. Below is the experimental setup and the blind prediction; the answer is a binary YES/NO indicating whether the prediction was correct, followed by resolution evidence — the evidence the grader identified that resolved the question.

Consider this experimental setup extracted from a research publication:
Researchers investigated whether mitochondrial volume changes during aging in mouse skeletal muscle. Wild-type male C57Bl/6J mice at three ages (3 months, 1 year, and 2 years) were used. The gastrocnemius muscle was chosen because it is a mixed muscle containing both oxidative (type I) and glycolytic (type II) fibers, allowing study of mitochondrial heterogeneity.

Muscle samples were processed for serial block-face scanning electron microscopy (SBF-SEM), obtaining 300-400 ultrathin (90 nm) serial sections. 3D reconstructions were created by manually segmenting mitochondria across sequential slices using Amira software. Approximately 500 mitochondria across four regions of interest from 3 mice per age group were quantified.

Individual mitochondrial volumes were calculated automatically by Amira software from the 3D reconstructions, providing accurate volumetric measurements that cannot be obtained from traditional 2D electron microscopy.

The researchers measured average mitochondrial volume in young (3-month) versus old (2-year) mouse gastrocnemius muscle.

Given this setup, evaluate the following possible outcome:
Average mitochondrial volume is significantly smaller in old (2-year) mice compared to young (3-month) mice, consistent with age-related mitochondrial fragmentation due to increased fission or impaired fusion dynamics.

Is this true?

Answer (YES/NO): YES